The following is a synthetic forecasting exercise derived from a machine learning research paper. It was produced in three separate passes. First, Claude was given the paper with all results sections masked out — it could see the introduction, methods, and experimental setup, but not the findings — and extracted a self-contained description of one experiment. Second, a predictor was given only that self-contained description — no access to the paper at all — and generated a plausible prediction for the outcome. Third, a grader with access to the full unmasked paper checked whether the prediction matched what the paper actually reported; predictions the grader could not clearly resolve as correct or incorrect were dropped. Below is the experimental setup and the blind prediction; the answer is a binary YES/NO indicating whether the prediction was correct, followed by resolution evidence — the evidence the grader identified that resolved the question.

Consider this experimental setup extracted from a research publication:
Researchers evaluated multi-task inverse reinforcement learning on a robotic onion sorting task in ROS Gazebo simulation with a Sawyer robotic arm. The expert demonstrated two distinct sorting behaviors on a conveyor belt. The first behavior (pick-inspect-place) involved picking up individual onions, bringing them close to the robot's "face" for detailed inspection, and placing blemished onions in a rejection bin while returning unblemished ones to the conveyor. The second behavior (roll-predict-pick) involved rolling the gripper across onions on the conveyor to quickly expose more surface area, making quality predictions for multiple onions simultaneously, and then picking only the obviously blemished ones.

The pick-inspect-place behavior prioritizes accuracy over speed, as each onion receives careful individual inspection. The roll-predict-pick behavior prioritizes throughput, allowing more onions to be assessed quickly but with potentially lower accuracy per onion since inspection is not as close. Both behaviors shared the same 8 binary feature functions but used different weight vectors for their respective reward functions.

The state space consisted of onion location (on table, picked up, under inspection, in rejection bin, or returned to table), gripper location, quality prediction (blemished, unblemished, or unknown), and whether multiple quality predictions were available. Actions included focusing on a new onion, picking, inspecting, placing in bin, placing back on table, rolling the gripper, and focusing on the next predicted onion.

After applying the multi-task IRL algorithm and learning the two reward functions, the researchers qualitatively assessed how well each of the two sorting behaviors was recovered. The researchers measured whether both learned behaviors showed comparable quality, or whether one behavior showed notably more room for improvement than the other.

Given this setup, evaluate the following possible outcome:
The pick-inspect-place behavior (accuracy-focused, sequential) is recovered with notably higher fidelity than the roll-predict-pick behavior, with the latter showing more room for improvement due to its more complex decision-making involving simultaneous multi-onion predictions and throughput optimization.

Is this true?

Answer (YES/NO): NO